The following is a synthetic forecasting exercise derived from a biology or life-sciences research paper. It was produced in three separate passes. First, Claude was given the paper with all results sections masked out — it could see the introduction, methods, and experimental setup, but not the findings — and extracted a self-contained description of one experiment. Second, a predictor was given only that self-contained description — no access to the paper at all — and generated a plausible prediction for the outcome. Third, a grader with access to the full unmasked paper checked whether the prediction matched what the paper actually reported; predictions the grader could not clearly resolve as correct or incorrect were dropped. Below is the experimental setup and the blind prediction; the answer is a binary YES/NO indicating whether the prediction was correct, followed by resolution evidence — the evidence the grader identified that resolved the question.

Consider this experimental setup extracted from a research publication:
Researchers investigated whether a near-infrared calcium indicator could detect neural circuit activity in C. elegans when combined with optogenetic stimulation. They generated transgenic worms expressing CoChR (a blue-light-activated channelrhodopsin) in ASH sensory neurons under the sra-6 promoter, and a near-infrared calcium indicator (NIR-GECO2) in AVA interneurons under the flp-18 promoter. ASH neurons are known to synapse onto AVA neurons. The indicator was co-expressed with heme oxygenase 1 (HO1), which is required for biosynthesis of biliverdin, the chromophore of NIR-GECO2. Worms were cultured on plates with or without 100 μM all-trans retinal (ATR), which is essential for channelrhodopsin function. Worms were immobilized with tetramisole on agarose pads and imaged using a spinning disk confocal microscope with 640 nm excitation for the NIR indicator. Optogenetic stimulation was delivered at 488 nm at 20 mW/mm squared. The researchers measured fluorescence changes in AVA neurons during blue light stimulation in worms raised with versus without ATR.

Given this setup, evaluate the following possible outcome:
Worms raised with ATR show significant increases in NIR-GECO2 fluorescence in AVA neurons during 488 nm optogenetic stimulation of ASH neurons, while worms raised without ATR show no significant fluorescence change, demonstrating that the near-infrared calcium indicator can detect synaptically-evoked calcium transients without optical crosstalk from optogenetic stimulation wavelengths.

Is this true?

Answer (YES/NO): NO